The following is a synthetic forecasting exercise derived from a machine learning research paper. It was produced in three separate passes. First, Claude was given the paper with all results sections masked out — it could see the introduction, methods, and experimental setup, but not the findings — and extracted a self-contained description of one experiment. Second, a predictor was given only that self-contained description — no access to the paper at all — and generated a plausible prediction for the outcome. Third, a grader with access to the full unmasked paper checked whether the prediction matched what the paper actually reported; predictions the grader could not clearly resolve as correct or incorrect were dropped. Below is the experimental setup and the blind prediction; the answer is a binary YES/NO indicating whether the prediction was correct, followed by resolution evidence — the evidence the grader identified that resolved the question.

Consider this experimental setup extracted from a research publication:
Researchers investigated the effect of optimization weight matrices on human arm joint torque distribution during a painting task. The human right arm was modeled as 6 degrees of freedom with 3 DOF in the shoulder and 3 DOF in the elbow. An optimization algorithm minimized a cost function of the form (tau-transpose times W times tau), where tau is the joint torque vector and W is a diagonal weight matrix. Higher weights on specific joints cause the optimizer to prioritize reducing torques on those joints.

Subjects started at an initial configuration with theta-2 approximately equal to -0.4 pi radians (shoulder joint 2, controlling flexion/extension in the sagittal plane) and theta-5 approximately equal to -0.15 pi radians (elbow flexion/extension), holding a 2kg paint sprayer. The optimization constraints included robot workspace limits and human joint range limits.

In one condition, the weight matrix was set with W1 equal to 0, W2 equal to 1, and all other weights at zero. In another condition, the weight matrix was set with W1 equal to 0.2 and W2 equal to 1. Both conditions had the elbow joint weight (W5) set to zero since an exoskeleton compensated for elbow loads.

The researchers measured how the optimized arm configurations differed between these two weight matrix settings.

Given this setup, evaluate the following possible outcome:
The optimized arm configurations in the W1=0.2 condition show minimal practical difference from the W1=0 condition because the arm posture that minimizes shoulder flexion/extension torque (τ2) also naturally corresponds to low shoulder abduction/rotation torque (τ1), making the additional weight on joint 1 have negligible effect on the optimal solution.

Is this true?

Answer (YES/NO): NO